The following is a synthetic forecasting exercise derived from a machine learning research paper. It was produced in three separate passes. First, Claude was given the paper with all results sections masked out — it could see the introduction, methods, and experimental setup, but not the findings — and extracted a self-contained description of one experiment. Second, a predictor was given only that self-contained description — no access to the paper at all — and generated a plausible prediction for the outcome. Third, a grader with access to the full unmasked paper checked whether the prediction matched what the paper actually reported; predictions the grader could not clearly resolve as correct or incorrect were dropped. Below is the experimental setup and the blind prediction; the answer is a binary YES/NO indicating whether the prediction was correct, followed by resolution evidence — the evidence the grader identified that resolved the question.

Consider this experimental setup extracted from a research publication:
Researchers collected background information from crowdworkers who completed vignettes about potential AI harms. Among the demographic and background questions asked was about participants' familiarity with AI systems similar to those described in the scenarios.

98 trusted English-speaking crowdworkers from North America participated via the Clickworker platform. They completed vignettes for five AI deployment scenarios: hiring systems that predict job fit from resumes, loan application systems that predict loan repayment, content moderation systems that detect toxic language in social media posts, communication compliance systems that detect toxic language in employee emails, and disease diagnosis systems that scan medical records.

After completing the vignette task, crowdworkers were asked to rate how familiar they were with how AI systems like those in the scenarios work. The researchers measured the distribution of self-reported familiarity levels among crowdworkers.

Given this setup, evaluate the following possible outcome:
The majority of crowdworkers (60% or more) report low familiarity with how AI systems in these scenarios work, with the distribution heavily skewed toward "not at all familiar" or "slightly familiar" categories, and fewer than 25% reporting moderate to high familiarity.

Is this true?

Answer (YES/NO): NO